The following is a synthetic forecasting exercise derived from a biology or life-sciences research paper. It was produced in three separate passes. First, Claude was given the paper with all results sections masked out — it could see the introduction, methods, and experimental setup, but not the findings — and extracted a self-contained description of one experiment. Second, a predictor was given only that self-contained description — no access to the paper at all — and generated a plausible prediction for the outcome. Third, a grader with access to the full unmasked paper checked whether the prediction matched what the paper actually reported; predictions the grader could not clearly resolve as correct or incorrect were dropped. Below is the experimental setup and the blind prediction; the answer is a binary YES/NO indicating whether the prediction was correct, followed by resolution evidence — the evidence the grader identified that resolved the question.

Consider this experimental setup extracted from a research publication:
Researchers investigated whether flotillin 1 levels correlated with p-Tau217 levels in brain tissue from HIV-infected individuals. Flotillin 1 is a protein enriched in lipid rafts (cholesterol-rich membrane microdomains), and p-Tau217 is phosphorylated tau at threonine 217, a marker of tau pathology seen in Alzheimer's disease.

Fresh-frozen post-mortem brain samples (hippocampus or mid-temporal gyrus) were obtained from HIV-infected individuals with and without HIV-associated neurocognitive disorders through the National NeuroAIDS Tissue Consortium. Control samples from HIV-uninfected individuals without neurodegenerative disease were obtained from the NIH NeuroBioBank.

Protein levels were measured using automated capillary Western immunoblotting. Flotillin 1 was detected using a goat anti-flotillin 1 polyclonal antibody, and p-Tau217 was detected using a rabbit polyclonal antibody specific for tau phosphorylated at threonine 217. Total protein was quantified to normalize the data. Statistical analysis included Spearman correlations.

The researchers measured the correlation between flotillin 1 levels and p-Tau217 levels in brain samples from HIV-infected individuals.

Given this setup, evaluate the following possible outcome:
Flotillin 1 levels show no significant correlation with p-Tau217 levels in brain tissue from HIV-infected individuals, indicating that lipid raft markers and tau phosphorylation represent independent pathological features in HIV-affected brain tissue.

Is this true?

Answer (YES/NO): NO